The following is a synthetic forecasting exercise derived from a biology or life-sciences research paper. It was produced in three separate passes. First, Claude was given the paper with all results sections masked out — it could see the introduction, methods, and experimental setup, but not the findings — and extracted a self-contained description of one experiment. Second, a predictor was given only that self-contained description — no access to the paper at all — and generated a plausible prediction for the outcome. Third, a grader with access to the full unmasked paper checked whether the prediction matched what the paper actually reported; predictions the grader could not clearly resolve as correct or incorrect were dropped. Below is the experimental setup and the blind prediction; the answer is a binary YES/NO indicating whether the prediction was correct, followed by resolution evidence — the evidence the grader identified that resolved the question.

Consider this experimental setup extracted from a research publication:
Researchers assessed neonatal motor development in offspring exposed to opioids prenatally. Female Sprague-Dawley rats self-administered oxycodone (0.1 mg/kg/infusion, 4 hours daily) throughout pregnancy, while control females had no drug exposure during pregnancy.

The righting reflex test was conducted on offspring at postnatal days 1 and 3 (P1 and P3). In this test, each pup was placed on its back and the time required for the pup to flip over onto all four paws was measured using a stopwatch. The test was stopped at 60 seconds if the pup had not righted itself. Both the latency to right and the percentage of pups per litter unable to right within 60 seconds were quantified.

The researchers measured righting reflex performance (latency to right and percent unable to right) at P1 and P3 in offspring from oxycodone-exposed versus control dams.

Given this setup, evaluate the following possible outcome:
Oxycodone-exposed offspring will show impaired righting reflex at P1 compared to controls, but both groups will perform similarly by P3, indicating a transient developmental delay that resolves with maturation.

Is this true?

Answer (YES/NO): NO